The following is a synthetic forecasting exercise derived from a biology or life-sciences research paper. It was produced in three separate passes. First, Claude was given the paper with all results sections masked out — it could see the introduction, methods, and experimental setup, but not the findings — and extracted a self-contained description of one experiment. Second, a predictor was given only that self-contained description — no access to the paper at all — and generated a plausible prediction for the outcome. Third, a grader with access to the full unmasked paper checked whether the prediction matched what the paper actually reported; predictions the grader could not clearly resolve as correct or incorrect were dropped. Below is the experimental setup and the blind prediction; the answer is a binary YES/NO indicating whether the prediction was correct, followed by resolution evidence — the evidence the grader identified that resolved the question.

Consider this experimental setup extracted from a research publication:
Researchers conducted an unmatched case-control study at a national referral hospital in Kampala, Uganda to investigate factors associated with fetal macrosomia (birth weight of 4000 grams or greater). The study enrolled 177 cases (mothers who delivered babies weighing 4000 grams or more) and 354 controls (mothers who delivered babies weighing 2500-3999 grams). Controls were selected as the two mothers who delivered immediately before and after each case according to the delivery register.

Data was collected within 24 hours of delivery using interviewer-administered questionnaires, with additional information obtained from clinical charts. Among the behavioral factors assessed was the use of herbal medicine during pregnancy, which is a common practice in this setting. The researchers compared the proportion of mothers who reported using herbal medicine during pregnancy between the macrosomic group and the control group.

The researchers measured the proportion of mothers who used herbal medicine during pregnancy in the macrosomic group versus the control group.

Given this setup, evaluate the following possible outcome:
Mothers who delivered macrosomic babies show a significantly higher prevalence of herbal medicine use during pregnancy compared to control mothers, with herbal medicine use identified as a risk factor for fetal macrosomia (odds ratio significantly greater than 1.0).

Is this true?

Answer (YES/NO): YES